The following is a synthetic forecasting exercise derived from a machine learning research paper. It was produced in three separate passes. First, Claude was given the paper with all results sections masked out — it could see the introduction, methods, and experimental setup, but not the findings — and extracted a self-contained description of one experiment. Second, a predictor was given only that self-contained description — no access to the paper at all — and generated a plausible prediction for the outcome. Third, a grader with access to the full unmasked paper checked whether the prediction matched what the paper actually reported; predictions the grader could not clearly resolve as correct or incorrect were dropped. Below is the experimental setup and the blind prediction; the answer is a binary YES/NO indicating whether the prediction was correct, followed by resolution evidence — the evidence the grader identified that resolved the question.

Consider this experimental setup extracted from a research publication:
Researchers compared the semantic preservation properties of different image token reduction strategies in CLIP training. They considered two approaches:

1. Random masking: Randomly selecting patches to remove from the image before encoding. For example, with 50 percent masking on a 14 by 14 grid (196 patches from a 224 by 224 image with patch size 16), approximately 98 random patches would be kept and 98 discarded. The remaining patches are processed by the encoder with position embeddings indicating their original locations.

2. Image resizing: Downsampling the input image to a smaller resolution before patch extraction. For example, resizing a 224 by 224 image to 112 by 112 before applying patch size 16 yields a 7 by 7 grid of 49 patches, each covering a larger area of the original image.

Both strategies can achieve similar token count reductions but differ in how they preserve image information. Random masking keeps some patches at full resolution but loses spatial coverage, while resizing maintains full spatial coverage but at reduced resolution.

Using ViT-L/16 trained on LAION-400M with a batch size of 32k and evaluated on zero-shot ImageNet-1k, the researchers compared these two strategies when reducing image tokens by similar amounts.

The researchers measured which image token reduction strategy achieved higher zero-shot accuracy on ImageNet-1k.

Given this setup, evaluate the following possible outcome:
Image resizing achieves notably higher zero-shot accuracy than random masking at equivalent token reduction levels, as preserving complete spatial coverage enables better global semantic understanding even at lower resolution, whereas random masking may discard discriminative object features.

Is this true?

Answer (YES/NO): YES